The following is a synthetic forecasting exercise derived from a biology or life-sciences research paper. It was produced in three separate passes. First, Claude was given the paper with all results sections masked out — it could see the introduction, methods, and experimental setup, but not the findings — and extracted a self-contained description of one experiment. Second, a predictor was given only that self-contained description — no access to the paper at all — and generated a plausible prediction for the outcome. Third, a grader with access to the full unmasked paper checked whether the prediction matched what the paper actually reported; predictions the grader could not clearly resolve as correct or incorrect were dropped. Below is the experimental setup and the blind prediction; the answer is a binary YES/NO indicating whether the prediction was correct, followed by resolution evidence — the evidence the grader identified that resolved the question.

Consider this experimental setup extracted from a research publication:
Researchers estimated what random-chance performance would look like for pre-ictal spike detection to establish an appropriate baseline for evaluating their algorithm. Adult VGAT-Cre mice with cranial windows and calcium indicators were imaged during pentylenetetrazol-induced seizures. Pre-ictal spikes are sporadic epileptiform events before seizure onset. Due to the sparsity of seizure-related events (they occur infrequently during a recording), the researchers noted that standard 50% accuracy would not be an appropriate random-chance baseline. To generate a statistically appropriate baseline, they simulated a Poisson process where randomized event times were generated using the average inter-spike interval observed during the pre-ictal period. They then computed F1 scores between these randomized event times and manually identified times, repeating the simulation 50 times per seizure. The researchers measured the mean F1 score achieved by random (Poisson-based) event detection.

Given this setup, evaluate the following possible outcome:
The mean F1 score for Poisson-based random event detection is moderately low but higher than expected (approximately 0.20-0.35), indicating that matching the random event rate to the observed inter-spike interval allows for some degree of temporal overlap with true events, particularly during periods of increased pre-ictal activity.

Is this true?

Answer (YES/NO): NO